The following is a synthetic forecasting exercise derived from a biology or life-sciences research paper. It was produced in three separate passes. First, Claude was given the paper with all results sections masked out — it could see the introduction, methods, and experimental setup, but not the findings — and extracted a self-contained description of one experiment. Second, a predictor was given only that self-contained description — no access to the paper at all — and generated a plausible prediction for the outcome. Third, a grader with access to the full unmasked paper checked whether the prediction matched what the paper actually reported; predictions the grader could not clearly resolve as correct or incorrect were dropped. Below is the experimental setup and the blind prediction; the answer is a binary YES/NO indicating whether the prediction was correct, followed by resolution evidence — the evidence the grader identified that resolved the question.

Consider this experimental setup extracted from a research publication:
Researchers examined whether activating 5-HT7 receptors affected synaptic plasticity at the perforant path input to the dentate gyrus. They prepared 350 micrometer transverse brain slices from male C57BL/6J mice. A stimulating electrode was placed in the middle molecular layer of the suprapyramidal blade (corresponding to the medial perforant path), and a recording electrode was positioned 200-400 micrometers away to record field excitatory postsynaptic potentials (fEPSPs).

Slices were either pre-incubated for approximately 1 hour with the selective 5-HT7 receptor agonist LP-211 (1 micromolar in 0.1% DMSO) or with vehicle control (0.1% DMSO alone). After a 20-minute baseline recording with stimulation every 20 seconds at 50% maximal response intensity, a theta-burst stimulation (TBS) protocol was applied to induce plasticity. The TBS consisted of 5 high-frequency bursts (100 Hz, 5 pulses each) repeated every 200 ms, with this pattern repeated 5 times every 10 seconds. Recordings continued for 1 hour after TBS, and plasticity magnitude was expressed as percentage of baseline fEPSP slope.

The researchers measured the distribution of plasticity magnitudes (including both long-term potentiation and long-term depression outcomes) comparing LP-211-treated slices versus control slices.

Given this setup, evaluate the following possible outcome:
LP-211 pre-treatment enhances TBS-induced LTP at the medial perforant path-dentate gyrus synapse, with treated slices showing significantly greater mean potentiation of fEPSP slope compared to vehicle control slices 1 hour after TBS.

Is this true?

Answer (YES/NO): NO